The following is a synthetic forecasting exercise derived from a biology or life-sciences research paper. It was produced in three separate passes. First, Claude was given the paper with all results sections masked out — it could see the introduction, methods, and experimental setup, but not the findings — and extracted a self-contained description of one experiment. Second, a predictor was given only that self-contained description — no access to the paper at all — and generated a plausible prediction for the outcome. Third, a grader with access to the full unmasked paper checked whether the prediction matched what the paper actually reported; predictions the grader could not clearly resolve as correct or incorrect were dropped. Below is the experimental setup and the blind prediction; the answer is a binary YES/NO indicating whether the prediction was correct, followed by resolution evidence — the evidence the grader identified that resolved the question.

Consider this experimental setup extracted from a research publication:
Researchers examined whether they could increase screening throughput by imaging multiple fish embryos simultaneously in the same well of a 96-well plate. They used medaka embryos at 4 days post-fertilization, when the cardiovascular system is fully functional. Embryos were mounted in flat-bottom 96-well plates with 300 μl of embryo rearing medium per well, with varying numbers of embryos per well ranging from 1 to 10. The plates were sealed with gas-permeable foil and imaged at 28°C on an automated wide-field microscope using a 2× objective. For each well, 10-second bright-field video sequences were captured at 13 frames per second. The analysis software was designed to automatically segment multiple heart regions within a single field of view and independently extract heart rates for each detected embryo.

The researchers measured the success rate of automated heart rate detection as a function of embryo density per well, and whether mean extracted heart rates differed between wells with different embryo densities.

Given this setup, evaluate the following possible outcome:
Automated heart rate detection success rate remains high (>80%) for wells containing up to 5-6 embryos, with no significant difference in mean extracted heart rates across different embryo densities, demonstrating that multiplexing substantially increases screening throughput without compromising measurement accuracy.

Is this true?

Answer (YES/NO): NO